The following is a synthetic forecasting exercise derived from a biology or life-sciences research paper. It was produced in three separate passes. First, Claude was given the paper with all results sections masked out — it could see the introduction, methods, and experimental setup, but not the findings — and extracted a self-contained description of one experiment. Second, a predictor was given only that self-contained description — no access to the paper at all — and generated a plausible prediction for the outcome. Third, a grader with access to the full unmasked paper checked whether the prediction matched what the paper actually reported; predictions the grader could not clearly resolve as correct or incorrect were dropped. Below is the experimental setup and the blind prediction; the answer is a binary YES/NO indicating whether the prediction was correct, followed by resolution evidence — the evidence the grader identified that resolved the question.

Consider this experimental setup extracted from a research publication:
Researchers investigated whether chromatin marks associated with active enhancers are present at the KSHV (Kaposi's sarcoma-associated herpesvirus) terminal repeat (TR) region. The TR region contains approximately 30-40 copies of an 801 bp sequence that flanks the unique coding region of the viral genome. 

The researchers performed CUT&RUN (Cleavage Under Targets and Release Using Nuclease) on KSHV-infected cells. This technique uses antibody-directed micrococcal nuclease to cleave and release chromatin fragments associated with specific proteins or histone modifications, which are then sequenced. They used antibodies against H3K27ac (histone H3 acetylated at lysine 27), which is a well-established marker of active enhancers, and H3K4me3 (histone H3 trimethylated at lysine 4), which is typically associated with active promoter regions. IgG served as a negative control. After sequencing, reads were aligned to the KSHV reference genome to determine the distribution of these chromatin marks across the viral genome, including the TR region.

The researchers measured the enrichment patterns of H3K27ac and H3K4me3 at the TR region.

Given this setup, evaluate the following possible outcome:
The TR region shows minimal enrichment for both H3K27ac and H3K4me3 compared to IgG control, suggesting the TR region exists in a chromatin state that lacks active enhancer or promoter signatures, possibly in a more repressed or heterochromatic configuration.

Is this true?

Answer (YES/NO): NO